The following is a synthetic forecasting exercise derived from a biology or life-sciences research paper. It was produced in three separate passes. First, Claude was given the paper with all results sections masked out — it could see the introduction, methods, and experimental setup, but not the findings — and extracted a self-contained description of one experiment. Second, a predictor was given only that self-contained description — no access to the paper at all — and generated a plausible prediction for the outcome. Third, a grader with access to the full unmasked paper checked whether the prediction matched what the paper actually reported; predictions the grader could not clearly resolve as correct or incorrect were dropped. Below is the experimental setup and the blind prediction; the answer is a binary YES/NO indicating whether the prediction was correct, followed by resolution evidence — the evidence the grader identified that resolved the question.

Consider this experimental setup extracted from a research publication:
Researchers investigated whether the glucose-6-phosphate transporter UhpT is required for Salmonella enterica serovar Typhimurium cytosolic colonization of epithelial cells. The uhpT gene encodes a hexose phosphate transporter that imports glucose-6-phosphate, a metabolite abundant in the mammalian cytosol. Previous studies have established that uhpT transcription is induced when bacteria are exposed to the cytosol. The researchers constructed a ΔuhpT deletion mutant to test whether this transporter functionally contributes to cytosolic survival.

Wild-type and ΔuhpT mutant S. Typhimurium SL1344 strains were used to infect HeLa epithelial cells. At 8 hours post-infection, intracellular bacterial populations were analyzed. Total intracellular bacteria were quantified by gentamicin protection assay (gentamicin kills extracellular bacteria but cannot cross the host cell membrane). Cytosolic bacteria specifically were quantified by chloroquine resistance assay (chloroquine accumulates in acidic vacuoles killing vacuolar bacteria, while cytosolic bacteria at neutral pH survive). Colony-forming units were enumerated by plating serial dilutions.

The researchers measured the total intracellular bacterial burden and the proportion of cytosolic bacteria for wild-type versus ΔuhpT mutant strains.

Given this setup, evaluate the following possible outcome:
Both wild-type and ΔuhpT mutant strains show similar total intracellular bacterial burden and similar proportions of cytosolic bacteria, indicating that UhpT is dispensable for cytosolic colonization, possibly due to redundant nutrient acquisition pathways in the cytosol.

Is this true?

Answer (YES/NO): YES